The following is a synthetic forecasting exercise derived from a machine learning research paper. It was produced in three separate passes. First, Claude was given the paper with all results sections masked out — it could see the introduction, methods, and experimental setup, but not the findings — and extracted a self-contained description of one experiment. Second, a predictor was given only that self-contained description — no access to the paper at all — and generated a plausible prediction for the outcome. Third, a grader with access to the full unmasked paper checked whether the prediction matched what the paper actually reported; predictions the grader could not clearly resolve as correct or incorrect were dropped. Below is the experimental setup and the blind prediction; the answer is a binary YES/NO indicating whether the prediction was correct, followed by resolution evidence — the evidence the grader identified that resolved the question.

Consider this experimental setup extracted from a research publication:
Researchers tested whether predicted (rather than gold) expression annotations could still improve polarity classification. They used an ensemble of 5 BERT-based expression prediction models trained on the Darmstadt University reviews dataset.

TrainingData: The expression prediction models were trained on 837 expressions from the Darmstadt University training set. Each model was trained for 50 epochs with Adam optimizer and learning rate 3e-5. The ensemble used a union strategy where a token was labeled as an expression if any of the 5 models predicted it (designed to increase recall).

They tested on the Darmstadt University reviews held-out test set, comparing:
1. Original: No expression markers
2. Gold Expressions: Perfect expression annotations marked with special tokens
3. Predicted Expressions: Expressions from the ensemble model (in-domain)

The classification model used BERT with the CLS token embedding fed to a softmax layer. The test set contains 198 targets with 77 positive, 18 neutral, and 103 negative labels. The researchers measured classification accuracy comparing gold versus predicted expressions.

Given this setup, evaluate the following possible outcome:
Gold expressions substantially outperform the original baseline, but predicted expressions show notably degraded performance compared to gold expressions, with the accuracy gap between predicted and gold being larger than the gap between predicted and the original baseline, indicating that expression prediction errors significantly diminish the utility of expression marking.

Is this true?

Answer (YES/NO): YES